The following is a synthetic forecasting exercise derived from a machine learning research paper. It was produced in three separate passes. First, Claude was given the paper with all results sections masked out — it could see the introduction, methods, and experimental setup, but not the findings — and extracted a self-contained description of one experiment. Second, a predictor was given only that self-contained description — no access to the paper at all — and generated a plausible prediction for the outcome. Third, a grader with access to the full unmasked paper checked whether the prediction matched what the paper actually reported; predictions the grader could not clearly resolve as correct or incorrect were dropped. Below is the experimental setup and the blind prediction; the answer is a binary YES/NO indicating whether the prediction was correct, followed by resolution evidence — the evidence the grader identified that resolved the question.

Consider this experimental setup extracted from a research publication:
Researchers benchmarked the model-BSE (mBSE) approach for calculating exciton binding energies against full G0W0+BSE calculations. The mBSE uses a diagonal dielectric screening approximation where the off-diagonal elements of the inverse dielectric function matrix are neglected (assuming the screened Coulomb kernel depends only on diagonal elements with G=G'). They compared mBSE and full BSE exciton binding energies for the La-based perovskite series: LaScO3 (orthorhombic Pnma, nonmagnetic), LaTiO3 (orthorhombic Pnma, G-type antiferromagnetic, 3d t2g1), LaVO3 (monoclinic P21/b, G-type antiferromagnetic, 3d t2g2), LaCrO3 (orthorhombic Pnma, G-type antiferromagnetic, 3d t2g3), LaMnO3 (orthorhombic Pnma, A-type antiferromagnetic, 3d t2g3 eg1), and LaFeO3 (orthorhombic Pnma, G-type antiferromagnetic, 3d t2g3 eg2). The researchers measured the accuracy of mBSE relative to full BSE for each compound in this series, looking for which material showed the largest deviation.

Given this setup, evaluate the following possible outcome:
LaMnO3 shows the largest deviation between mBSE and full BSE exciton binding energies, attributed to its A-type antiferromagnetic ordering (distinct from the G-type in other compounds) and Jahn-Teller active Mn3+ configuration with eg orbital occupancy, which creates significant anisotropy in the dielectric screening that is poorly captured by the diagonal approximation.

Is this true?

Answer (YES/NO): NO